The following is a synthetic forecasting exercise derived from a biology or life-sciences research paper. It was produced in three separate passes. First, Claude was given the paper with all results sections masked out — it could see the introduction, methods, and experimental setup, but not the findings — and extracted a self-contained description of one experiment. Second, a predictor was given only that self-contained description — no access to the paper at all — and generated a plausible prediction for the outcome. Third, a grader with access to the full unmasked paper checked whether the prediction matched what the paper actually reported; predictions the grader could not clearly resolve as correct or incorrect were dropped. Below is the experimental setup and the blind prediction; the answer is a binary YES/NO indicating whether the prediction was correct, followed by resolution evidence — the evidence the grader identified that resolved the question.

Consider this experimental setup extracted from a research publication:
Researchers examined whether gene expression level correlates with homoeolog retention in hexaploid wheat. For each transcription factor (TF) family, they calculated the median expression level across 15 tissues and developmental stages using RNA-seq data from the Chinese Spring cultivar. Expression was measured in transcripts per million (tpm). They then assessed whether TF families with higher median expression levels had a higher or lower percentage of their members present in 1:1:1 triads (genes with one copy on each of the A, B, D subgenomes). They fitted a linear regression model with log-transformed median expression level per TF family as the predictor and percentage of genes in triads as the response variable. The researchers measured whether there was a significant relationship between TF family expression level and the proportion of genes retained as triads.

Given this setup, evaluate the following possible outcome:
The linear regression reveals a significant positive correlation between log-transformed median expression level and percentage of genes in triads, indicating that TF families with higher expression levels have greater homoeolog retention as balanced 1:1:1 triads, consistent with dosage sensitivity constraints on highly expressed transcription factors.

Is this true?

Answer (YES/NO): YES